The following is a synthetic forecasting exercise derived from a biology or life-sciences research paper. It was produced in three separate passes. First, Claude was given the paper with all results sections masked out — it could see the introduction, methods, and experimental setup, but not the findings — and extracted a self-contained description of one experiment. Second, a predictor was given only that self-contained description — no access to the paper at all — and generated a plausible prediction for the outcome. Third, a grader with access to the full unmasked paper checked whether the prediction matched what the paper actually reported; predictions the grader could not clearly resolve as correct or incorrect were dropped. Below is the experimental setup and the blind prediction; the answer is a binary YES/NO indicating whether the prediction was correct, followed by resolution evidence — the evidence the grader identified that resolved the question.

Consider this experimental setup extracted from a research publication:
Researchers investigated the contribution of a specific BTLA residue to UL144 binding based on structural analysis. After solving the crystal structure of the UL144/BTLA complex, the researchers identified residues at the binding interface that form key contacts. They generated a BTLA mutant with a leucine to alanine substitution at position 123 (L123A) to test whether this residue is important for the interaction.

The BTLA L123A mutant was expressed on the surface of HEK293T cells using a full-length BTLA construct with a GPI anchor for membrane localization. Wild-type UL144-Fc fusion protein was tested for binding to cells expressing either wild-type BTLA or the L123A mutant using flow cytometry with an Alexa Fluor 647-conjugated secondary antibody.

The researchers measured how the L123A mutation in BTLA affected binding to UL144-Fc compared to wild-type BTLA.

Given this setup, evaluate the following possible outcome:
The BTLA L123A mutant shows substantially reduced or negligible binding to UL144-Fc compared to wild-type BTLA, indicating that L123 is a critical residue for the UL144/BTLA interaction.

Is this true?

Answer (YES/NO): NO